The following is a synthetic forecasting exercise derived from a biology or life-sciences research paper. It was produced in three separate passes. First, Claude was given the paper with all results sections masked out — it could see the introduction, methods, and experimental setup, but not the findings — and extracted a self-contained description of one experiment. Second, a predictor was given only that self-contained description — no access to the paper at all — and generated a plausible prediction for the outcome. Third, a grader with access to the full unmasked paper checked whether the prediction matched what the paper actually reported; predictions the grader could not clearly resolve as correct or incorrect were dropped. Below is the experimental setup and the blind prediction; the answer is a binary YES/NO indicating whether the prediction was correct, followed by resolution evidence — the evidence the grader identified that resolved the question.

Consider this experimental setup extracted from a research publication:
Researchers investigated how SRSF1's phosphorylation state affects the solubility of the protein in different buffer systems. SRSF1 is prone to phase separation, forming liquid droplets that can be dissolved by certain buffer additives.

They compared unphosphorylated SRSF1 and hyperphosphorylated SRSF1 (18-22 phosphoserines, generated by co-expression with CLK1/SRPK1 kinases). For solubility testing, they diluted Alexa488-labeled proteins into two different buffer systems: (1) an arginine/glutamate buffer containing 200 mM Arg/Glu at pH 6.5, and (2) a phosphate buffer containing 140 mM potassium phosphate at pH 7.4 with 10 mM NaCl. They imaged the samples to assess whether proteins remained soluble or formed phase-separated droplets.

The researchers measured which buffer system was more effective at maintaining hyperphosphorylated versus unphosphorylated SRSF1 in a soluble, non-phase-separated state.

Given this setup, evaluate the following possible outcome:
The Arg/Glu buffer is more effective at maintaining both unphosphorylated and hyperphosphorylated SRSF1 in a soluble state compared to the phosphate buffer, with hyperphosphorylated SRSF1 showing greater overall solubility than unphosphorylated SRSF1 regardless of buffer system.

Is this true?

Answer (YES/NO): NO